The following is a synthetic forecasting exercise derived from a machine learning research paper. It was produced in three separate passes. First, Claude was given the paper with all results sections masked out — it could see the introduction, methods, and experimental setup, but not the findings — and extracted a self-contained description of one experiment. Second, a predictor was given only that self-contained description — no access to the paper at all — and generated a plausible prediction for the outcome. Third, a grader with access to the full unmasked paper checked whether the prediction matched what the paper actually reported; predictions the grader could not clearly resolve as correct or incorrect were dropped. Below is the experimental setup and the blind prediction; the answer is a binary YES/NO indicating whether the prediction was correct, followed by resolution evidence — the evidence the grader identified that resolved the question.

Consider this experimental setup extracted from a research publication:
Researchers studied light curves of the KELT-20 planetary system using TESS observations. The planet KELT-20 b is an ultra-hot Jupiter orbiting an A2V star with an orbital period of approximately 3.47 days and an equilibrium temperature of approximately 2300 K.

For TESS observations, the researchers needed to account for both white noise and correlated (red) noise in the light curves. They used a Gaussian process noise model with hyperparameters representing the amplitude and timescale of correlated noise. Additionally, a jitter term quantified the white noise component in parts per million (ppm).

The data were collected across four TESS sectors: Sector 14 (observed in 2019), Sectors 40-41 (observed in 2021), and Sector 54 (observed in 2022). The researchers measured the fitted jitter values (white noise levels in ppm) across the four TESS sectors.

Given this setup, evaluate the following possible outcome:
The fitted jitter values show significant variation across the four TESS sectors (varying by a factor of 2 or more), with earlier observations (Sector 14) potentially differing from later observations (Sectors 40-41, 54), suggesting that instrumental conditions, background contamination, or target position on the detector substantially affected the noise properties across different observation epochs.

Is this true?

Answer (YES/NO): NO